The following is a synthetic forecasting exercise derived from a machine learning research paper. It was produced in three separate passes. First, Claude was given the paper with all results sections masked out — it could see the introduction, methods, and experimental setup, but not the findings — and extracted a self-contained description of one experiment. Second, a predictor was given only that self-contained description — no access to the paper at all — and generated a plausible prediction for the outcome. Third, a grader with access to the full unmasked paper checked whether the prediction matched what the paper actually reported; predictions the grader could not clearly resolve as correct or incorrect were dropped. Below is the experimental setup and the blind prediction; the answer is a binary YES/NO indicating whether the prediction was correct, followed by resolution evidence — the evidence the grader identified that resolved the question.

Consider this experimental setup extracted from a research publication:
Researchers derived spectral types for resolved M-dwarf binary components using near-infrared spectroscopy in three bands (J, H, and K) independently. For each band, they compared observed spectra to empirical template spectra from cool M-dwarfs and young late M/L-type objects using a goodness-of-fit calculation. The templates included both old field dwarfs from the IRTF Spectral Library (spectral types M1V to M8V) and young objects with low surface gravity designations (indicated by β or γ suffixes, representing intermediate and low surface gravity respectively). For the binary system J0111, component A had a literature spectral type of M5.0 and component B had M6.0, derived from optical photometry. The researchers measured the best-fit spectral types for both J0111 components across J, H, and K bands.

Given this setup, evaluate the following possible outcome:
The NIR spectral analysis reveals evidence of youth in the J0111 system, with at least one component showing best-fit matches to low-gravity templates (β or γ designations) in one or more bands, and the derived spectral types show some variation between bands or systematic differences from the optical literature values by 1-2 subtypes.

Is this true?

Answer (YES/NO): NO